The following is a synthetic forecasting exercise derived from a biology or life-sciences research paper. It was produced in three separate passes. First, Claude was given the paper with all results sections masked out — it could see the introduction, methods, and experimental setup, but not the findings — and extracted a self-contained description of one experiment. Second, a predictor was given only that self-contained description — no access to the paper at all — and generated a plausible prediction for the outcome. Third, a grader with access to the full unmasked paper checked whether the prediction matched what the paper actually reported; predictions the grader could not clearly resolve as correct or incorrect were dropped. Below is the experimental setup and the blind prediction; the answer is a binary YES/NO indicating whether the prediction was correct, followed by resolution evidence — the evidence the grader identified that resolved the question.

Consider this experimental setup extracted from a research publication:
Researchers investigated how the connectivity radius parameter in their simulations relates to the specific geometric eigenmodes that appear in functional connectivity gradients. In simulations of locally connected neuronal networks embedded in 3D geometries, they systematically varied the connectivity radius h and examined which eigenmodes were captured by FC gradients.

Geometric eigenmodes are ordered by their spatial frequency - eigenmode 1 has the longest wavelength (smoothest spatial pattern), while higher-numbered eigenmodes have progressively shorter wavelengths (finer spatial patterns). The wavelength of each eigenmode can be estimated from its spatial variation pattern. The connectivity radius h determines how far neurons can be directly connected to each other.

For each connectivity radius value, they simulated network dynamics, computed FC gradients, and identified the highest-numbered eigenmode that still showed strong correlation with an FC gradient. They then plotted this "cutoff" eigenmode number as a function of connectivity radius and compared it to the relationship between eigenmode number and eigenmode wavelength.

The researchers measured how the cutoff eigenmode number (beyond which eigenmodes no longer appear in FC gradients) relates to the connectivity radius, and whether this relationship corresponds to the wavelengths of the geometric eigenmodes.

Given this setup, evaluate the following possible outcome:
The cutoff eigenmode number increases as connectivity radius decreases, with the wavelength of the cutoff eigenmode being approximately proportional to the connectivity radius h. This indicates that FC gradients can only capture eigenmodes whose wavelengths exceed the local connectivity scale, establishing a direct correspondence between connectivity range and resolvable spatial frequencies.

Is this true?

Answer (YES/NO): YES